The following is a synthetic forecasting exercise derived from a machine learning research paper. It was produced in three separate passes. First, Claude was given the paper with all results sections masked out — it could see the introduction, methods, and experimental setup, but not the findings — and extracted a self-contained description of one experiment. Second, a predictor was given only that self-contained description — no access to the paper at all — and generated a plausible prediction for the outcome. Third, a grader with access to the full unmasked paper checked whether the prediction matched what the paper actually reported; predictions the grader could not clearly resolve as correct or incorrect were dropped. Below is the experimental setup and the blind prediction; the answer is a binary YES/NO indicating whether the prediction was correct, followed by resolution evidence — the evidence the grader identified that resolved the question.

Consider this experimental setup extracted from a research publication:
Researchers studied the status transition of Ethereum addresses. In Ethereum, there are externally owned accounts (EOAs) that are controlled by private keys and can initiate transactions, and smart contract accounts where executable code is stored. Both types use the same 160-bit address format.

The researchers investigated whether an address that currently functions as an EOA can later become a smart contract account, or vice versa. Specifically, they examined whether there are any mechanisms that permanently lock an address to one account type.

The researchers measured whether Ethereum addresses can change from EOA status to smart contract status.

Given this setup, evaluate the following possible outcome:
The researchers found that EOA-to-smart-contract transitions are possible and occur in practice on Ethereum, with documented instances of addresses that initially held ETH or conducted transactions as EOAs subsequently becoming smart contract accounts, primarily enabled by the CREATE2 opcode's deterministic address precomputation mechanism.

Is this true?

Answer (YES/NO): NO